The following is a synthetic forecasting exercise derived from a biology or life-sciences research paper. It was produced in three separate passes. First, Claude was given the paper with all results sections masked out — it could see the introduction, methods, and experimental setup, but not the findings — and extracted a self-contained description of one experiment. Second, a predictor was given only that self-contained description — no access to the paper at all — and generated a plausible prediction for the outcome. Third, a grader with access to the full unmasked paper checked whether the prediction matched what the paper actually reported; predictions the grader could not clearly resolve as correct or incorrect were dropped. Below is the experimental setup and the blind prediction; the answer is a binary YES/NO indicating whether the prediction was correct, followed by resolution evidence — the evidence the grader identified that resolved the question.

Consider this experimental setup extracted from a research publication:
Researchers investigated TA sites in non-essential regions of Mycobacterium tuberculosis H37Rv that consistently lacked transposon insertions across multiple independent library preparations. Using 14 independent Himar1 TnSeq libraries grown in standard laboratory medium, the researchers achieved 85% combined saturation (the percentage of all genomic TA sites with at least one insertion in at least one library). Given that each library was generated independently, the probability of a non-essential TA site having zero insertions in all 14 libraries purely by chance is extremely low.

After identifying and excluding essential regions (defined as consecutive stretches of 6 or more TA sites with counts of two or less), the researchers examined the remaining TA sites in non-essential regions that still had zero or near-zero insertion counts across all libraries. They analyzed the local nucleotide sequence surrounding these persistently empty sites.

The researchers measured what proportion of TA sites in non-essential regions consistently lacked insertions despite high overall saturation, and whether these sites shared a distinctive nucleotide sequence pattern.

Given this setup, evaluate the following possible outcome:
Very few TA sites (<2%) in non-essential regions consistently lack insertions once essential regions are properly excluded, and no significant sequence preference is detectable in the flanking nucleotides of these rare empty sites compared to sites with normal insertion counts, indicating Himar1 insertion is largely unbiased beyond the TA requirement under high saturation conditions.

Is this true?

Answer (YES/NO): NO